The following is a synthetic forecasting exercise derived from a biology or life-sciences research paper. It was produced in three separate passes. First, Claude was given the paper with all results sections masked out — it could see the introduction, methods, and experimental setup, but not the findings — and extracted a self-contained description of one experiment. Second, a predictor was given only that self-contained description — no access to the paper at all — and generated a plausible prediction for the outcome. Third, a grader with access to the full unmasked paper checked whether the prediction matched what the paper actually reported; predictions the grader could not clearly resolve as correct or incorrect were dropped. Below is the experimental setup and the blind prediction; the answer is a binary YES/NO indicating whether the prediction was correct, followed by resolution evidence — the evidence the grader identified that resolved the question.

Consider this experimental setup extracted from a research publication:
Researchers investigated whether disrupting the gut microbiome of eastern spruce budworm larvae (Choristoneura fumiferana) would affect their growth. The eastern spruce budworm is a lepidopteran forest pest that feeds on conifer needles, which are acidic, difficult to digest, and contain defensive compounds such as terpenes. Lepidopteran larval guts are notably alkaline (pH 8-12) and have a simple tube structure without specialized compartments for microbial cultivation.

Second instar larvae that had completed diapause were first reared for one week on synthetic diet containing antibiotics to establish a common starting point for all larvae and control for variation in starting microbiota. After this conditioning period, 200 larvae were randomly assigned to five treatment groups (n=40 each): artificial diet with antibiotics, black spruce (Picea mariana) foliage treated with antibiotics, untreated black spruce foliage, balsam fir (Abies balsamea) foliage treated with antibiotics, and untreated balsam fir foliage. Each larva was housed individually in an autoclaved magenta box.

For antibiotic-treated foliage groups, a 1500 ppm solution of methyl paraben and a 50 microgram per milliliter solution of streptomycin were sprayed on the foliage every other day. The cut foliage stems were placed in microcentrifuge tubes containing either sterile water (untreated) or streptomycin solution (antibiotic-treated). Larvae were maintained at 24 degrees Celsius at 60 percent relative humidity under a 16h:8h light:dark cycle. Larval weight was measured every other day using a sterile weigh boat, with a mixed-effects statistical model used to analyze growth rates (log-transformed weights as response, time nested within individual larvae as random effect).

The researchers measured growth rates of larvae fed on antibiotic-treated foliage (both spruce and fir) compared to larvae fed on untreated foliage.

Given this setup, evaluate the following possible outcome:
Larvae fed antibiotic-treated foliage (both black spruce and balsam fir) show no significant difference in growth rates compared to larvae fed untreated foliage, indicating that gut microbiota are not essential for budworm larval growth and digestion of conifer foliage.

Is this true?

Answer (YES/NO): YES